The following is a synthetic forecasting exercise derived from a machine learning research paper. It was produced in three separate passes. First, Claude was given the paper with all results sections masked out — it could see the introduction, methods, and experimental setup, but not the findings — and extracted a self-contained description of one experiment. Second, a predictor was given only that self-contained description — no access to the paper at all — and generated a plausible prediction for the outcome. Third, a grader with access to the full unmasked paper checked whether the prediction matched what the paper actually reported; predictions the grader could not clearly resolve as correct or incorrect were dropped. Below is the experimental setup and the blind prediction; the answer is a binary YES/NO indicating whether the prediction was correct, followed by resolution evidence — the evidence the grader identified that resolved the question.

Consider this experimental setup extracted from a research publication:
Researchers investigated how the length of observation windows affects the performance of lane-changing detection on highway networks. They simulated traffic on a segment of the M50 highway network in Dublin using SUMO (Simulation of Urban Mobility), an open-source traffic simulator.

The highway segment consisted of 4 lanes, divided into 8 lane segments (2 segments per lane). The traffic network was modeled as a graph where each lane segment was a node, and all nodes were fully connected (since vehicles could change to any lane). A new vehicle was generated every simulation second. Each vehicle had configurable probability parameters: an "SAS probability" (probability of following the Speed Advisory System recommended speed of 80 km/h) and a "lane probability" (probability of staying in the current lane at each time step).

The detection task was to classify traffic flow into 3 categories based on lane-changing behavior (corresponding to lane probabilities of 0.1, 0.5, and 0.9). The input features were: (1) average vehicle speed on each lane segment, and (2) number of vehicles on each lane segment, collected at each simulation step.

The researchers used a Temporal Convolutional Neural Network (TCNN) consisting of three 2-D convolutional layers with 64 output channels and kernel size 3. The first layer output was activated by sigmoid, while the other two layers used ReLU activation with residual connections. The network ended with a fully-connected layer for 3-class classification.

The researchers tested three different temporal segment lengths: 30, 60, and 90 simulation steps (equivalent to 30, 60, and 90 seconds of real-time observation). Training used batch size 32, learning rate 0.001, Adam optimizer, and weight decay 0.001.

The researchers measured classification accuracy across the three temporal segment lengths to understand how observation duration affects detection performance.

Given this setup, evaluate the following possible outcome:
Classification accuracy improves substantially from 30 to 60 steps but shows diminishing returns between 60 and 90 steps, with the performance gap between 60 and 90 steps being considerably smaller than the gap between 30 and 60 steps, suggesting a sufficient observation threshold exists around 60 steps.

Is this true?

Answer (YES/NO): NO